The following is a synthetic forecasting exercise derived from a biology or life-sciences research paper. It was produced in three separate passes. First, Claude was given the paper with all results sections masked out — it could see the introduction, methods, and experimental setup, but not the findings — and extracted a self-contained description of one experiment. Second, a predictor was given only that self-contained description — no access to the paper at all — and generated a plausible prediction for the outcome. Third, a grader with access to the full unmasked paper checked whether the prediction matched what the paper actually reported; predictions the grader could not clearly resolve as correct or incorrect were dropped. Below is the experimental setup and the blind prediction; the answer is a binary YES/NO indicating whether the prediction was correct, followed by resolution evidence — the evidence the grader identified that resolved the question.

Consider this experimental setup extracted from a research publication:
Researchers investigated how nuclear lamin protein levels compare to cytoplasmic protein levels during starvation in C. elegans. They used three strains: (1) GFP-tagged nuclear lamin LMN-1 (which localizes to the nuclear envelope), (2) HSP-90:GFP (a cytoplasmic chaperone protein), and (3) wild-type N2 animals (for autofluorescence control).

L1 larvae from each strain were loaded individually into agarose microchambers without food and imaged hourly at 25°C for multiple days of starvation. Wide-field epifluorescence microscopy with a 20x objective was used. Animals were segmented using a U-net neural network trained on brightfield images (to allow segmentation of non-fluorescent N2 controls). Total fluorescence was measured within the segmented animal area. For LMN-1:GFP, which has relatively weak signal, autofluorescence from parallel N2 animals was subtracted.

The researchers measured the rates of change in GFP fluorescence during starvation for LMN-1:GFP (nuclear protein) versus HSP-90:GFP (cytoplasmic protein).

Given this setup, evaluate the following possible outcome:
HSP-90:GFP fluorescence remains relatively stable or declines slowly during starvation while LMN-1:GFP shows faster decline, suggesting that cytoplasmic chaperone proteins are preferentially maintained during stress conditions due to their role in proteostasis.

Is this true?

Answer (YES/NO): NO